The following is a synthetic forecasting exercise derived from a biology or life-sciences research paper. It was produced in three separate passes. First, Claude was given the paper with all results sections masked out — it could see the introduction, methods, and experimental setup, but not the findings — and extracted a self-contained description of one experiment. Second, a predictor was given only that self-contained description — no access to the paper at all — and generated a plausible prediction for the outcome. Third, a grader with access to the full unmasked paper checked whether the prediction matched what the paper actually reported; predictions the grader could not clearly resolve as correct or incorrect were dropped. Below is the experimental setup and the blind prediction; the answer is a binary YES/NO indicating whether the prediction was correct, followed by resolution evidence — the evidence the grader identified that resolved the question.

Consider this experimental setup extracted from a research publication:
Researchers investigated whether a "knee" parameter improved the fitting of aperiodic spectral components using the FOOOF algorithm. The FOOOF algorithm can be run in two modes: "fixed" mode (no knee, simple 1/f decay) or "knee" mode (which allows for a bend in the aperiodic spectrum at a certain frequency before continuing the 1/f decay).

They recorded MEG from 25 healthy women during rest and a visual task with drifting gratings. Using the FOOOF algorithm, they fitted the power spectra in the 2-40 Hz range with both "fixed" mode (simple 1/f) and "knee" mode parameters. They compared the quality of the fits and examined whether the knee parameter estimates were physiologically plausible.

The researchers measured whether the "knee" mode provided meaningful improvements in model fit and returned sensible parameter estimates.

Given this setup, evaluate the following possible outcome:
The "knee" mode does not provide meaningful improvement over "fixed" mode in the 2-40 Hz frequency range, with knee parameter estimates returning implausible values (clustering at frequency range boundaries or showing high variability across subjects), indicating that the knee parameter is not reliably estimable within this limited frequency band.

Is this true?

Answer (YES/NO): YES